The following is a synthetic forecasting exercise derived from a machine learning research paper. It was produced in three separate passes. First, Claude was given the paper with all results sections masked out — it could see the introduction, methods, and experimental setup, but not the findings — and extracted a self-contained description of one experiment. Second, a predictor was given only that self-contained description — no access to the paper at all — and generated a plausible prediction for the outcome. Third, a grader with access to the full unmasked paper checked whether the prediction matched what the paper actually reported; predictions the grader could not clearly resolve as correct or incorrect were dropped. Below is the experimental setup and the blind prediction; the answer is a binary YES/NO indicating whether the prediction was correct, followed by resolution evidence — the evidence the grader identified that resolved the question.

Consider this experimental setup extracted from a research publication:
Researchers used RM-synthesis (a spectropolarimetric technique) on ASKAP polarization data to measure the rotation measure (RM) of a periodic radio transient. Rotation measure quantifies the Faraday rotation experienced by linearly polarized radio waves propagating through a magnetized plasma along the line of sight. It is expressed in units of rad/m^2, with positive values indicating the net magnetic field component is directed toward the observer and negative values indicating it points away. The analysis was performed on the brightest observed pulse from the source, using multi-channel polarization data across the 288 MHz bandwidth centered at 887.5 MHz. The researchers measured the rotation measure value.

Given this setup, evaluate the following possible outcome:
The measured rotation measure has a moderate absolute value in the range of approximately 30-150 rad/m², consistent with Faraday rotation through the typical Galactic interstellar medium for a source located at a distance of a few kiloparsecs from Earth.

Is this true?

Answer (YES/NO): YES